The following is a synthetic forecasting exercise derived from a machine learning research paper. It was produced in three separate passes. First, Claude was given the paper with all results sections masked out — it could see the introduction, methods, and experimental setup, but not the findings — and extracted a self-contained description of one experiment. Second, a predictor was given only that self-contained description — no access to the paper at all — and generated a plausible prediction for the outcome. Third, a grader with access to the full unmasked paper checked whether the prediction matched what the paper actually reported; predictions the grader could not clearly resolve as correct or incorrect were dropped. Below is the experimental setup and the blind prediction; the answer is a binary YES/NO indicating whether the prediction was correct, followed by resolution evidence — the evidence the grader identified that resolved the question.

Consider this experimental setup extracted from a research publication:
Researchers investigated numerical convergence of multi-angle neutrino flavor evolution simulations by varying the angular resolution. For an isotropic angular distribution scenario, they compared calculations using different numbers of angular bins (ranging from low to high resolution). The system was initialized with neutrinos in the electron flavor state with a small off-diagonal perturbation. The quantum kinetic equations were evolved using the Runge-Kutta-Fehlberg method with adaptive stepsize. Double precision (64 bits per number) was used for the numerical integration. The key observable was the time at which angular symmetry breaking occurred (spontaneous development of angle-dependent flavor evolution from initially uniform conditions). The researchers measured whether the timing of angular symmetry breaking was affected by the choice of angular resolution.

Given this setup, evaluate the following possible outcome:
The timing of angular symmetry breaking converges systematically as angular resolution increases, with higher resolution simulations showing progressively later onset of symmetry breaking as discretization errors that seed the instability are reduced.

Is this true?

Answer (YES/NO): NO